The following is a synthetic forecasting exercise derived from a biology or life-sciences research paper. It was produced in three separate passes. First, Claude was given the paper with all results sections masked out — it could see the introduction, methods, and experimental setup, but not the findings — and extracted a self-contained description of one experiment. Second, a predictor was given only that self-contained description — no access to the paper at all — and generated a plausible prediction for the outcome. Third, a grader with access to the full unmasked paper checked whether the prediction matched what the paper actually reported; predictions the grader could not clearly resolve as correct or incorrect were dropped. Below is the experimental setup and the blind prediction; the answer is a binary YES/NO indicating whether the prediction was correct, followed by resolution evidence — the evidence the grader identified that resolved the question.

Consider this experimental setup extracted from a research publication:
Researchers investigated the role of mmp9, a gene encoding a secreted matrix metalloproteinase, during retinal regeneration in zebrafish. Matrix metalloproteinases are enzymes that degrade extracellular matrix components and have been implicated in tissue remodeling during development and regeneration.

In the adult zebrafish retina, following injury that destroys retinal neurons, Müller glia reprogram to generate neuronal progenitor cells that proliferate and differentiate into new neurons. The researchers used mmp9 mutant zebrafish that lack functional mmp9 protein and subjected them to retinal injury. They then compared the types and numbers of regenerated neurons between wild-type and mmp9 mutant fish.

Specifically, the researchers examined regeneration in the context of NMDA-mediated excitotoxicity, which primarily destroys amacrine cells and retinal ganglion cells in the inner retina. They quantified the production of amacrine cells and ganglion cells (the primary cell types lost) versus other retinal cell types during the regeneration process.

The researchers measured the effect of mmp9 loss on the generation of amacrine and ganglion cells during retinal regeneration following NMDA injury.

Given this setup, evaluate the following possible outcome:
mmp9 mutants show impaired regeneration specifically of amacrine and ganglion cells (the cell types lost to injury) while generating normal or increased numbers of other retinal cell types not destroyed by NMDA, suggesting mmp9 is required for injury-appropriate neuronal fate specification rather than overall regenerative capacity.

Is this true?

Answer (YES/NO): NO